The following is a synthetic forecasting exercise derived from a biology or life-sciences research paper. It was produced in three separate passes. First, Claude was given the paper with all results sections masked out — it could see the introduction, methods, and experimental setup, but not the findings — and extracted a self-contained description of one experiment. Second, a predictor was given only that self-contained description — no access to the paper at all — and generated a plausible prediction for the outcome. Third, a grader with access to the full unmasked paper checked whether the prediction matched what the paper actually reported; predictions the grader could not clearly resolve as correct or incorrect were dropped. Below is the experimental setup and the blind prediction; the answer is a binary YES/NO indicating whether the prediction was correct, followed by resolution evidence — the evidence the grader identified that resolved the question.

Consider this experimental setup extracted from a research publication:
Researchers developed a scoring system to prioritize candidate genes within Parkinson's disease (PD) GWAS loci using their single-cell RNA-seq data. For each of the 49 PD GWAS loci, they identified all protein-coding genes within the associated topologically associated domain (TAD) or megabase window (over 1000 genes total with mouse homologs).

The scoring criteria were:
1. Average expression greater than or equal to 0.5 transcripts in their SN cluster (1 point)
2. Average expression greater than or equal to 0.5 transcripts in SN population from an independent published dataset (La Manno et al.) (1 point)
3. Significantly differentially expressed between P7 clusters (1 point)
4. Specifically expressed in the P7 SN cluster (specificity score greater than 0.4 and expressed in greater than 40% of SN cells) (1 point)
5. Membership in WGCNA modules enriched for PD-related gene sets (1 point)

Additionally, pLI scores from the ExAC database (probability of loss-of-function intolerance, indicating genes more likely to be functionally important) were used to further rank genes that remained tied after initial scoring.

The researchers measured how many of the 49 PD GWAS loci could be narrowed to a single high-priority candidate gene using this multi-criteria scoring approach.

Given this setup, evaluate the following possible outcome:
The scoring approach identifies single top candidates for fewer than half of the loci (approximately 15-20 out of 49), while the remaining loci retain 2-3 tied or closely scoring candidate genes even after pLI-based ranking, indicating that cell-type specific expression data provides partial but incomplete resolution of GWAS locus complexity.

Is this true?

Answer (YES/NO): NO